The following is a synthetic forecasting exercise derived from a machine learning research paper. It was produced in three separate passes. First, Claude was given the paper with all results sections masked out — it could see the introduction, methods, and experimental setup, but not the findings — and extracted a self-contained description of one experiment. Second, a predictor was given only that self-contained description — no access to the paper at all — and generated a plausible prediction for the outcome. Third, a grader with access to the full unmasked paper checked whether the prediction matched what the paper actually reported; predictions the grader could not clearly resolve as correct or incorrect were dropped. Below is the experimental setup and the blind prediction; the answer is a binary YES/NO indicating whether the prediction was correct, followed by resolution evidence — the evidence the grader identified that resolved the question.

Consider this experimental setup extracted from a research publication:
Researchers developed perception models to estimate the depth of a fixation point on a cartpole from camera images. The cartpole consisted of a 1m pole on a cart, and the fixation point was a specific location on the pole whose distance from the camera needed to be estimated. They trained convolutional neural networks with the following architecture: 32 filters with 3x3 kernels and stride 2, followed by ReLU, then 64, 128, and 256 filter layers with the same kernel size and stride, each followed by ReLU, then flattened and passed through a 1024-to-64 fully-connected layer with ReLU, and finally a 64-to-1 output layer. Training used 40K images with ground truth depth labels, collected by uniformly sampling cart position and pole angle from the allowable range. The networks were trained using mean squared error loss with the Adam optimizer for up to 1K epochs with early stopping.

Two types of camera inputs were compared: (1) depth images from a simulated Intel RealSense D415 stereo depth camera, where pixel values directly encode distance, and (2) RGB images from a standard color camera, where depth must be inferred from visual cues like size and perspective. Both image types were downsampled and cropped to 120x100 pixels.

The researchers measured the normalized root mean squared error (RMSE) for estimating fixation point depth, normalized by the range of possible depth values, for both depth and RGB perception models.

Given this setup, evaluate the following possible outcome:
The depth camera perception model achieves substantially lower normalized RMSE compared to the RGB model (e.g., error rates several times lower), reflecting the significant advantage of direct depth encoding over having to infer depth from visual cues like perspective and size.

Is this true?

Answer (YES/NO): YES